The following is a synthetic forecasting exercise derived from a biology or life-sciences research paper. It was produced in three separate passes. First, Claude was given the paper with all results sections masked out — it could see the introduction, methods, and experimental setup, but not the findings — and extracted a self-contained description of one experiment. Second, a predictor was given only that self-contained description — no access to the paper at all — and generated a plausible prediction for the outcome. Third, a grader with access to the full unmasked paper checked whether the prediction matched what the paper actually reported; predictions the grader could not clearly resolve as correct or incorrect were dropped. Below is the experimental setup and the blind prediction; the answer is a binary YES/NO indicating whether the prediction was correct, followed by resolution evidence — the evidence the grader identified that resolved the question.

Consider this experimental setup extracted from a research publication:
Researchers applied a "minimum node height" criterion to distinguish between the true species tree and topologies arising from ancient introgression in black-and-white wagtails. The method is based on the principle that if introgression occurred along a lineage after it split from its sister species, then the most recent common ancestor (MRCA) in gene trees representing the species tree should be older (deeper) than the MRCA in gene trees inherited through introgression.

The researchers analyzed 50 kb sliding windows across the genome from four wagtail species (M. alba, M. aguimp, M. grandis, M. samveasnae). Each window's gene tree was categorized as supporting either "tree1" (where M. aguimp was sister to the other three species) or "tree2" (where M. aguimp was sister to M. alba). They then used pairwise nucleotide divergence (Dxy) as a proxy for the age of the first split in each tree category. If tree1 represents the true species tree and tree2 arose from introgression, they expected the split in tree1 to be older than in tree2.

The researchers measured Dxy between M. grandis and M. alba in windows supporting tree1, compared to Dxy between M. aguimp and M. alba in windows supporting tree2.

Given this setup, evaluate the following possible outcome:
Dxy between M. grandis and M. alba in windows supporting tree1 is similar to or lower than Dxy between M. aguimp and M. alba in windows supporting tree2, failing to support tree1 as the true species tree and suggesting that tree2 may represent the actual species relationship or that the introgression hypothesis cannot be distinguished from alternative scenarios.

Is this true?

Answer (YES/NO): NO